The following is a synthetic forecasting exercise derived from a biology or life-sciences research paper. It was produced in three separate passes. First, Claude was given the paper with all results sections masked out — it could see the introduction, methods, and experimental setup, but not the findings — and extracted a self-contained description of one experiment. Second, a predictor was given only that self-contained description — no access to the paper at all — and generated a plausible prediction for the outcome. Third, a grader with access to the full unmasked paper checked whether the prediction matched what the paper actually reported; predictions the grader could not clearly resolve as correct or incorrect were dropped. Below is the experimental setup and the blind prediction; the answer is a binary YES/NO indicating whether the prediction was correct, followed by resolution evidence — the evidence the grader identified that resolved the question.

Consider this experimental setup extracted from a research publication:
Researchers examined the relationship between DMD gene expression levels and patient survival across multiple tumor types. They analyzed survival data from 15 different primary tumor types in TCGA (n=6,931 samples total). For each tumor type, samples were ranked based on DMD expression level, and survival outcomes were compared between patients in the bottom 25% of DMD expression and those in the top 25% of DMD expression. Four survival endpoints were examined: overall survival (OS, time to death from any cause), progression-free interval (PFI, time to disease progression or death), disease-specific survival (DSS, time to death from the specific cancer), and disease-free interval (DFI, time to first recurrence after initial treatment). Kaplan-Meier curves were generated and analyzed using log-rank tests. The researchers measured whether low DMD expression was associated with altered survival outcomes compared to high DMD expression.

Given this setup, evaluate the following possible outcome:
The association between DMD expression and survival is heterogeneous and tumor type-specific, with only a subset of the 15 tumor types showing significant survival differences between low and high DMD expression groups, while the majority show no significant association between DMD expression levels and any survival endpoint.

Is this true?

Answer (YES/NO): NO